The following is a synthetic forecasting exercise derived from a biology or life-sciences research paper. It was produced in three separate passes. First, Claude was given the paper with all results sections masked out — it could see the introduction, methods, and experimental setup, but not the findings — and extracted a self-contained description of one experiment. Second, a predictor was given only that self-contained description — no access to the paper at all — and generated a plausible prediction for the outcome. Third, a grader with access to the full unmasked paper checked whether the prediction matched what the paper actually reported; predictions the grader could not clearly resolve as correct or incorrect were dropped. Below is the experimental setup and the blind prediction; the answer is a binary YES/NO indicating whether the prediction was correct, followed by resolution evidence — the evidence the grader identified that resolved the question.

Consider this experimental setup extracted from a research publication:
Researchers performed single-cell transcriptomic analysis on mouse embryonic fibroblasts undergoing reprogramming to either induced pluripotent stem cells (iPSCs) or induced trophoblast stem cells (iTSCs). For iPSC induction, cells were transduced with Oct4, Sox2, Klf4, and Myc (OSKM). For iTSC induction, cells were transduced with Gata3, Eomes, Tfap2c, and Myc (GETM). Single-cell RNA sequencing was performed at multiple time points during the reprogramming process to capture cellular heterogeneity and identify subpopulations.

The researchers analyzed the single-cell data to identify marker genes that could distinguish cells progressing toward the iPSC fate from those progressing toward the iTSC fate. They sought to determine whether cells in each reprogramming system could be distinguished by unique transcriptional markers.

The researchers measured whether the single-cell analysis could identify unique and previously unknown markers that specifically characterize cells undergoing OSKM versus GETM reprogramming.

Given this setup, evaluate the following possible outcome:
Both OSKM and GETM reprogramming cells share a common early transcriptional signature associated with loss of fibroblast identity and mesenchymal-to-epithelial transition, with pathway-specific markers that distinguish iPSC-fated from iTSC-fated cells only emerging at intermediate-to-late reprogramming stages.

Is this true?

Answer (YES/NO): NO